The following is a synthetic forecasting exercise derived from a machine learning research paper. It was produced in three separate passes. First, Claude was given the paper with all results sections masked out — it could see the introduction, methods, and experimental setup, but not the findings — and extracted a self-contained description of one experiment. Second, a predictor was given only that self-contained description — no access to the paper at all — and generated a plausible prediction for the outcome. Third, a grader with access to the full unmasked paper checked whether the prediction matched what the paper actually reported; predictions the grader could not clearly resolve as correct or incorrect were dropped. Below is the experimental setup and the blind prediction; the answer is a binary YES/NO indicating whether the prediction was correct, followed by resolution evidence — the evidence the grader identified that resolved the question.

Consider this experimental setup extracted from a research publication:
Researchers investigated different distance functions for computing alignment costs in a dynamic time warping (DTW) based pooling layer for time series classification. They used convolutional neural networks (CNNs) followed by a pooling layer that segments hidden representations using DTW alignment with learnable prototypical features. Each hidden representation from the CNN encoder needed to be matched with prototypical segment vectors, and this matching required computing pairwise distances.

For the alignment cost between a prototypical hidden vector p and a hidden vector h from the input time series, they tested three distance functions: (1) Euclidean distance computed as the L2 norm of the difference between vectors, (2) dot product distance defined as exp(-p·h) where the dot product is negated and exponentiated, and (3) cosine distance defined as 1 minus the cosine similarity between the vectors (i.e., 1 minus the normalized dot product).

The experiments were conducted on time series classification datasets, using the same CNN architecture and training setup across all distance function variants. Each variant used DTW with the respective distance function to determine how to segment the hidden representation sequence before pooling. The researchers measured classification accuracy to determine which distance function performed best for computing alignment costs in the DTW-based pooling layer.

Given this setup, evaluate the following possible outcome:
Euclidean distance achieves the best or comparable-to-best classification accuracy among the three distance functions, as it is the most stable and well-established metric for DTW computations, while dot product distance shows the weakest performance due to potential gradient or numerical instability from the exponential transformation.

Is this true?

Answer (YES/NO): NO